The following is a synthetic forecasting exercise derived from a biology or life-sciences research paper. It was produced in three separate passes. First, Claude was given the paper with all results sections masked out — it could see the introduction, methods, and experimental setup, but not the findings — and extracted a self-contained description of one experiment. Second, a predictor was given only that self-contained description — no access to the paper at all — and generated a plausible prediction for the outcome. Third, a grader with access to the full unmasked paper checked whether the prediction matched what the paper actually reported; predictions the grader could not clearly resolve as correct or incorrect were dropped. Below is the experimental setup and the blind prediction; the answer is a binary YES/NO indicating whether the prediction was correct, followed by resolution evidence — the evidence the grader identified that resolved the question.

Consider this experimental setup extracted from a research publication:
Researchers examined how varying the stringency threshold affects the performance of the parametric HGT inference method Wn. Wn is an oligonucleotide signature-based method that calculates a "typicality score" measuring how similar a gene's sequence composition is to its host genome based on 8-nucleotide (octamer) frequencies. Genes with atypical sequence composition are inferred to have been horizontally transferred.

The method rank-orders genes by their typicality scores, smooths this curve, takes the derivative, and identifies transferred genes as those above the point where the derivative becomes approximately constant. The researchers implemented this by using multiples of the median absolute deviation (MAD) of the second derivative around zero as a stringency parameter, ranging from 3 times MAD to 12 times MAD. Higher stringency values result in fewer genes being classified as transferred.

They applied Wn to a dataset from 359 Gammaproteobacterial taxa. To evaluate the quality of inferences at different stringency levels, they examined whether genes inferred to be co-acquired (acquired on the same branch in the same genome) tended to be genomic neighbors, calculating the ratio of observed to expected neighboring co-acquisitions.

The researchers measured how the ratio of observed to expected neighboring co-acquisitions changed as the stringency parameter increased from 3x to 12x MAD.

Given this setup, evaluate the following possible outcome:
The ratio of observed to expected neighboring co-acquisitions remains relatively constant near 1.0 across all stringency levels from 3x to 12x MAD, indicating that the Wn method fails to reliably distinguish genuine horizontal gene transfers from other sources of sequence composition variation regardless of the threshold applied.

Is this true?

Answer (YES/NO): NO